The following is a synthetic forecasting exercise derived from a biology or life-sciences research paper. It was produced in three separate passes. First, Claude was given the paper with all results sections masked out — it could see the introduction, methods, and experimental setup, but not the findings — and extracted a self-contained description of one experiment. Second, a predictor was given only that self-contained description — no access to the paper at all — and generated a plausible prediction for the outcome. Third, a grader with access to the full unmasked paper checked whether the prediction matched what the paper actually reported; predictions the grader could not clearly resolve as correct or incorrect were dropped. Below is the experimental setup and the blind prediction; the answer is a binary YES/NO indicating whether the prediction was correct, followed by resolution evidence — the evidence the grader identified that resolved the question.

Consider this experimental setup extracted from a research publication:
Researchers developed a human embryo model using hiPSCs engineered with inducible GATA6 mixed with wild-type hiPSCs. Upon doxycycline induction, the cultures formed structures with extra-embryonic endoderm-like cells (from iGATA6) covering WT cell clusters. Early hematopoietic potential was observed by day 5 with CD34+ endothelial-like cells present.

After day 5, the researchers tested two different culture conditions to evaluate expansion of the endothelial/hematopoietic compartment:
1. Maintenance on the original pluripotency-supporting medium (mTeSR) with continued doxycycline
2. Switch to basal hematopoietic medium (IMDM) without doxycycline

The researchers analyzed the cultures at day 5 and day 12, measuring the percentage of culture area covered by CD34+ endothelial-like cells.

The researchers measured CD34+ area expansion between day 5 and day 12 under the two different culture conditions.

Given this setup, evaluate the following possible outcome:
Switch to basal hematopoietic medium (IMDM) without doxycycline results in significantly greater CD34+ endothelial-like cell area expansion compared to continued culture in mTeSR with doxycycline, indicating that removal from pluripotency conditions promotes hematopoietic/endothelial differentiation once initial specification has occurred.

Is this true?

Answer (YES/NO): YES